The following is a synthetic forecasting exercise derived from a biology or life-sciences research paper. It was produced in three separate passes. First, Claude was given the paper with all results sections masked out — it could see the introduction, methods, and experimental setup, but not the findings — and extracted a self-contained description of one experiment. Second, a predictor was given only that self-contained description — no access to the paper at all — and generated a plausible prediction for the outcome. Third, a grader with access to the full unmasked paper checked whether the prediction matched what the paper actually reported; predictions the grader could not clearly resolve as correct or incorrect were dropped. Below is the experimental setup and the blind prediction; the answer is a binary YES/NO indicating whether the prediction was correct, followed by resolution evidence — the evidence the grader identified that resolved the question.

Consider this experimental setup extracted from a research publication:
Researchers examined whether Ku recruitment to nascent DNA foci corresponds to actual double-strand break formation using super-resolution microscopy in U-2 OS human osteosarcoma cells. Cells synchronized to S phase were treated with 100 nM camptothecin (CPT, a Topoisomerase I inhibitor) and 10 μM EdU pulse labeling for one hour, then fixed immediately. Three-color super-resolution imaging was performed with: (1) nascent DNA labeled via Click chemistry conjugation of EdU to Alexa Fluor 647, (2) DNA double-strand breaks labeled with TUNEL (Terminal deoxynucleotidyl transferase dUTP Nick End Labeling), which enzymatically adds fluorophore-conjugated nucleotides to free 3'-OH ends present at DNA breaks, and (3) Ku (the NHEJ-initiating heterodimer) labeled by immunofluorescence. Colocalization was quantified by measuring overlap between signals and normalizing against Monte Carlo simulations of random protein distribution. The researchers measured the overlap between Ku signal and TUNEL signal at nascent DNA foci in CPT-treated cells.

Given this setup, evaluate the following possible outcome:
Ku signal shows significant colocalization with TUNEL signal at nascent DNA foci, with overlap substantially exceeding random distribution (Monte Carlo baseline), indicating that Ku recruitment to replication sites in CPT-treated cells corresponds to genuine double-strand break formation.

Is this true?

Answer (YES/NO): YES